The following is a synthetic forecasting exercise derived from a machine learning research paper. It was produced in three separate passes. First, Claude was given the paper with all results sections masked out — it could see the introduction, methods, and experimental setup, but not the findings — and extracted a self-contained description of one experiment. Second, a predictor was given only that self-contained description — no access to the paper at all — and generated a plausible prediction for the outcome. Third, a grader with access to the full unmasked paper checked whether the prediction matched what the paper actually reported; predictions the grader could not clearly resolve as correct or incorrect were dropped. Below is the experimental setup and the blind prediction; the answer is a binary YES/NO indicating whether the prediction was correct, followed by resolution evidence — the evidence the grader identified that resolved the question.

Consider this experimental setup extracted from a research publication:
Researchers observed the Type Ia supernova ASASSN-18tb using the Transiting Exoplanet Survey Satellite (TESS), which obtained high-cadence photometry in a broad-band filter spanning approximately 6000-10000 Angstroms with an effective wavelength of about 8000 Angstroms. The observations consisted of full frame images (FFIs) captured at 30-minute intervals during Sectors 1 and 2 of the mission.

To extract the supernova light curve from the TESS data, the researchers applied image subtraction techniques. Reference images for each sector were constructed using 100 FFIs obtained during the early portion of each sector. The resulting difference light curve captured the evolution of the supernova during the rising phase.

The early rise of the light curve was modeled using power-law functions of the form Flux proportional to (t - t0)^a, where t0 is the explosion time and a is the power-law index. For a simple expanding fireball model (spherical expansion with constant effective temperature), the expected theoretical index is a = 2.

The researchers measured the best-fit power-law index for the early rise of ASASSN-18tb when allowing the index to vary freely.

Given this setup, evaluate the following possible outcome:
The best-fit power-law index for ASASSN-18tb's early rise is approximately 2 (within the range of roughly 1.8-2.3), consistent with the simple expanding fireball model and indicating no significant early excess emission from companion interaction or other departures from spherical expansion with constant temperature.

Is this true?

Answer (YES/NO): NO